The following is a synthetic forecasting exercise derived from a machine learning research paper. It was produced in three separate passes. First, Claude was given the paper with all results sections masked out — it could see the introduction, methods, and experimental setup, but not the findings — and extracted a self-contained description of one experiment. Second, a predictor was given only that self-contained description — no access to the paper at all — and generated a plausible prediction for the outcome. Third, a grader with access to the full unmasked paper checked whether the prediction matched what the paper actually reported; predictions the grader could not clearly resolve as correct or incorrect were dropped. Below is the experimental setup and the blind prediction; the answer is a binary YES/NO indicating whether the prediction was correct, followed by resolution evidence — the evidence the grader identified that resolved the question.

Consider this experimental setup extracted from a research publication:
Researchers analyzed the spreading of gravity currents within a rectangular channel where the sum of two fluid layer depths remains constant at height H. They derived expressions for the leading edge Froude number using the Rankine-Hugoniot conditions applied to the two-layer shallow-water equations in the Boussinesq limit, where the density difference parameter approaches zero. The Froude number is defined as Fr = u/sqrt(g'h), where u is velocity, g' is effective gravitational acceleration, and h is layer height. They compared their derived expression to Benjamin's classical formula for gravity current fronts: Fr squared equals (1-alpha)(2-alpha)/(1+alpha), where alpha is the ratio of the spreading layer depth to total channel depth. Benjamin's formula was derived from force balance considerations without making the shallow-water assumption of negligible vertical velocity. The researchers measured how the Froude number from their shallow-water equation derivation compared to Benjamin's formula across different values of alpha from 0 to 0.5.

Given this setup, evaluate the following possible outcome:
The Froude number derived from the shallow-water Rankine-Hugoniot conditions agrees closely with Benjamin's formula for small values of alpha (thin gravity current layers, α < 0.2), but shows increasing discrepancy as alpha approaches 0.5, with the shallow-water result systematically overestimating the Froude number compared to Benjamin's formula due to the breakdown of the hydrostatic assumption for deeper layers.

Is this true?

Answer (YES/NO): NO